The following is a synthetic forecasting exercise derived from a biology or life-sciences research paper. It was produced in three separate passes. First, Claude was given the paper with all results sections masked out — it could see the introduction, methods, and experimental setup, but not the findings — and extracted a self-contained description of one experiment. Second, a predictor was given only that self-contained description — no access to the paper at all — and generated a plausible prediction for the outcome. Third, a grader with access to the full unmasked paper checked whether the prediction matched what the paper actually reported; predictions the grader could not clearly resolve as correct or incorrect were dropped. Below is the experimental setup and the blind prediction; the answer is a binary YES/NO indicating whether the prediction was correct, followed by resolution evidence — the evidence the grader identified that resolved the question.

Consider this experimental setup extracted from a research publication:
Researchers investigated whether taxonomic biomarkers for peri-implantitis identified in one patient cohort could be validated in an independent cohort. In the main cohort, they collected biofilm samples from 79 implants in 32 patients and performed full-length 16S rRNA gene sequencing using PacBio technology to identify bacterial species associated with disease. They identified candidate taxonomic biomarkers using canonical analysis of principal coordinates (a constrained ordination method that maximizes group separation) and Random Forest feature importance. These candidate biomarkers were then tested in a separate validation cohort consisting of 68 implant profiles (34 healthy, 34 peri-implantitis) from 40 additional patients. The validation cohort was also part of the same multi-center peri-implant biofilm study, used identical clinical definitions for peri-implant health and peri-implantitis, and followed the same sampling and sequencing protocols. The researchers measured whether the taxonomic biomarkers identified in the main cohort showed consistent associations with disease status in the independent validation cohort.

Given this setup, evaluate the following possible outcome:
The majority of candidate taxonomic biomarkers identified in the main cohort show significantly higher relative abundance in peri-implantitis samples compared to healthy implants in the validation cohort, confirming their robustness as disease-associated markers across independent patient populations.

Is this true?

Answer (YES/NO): NO